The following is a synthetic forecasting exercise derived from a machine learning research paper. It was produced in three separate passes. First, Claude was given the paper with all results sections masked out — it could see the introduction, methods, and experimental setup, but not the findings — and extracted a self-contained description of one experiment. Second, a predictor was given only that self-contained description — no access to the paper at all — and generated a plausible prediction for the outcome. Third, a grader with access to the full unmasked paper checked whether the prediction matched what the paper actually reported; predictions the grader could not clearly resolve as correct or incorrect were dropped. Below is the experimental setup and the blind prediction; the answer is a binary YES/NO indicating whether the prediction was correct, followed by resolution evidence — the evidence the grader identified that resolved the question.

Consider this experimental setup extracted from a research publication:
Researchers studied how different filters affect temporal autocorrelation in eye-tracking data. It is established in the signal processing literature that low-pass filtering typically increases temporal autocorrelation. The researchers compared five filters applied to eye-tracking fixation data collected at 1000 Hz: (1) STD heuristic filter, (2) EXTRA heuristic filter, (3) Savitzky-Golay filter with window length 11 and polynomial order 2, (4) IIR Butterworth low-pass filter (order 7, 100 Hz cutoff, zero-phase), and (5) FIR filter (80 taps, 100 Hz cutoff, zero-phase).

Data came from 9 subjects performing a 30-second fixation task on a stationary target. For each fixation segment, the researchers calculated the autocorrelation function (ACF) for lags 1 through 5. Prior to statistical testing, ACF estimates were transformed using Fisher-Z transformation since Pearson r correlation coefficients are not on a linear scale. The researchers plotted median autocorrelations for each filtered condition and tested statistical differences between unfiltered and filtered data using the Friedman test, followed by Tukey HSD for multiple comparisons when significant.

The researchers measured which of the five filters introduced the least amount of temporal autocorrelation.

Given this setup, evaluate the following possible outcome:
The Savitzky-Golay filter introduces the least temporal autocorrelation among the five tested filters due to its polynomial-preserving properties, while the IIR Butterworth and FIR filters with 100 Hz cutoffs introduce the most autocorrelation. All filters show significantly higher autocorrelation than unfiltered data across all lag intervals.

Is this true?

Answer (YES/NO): NO